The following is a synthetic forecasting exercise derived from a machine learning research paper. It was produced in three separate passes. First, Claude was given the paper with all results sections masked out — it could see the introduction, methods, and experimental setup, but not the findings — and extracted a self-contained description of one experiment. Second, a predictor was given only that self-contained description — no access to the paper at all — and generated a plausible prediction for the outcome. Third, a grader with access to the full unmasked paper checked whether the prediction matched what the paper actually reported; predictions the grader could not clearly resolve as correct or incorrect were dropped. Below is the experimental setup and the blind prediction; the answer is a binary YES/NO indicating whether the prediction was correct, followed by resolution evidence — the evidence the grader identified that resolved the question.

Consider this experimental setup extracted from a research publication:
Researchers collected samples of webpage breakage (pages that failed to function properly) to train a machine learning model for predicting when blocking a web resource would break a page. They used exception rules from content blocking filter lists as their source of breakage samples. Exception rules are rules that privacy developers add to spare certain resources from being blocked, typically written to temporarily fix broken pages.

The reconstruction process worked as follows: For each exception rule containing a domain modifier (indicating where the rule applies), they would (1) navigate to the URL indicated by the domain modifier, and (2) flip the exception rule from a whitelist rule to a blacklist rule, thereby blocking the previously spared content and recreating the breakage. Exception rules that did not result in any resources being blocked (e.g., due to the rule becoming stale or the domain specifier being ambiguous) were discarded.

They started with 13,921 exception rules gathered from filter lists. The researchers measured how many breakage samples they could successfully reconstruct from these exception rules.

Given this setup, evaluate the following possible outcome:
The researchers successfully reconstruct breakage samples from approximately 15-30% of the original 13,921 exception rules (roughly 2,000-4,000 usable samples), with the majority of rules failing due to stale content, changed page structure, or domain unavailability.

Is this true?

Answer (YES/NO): YES